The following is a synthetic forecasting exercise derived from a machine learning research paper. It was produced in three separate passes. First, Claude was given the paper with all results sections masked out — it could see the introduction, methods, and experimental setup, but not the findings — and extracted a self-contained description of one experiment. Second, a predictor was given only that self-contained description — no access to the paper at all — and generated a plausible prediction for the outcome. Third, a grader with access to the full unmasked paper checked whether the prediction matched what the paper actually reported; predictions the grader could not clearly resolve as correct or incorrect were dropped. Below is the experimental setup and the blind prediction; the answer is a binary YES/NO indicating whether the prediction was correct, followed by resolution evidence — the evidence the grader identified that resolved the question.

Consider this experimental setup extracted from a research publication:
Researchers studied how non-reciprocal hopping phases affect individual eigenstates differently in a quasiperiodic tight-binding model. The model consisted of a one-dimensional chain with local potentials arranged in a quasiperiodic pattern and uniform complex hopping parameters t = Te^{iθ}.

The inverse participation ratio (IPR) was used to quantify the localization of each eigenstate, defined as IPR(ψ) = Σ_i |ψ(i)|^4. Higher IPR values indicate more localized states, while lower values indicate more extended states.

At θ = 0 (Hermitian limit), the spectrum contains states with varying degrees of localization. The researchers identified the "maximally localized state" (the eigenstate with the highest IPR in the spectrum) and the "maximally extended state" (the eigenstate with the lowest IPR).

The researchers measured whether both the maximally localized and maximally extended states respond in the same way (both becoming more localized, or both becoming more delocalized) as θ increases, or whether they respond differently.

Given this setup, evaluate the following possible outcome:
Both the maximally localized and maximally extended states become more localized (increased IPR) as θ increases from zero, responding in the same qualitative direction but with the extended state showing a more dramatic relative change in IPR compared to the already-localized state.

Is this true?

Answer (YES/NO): NO